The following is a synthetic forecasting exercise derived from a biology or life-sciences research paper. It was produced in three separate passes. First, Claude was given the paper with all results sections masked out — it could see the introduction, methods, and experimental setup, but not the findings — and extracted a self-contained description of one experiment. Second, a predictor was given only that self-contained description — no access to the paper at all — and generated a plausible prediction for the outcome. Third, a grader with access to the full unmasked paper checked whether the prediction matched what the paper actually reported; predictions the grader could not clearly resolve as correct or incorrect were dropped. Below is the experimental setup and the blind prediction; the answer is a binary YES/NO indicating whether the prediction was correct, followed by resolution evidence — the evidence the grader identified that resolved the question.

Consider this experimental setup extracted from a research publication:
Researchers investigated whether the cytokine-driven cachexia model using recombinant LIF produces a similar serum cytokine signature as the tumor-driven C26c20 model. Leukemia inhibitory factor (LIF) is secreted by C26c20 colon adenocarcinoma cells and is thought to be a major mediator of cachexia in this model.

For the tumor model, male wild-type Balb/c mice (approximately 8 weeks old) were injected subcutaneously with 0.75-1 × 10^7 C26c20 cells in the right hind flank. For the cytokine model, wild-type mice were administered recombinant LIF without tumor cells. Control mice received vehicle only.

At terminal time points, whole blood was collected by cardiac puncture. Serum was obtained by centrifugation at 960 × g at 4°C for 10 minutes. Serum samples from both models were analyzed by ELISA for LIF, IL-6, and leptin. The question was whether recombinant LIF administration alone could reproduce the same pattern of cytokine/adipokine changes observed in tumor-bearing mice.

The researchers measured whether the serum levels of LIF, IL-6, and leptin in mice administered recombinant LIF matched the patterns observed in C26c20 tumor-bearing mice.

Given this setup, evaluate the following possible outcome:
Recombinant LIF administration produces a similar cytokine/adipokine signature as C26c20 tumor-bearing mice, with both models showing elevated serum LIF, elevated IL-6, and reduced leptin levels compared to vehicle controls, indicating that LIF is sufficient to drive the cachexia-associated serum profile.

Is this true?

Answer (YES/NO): YES